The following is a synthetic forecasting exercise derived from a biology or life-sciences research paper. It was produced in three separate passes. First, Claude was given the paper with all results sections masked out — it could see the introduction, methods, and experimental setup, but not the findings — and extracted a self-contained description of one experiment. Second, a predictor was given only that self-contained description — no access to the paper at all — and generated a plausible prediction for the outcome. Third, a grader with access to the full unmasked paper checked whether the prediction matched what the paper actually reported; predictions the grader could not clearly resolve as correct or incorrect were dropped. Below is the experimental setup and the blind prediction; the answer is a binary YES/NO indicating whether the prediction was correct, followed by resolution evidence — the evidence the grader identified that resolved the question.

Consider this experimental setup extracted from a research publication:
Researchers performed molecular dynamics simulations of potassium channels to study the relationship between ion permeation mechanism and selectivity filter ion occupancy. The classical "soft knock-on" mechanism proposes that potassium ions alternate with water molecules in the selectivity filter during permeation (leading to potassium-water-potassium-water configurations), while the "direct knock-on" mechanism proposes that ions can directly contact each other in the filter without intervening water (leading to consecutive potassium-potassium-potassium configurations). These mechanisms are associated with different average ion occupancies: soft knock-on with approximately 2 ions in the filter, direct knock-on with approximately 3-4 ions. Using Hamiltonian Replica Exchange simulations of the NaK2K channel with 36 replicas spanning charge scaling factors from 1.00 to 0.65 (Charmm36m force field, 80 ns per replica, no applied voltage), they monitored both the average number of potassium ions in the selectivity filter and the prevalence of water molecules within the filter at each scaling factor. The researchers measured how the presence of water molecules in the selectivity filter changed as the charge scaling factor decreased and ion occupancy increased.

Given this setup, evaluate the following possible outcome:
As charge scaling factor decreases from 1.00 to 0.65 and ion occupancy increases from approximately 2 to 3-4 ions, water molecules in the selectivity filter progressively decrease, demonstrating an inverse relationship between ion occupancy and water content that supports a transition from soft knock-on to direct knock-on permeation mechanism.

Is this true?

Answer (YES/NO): YES